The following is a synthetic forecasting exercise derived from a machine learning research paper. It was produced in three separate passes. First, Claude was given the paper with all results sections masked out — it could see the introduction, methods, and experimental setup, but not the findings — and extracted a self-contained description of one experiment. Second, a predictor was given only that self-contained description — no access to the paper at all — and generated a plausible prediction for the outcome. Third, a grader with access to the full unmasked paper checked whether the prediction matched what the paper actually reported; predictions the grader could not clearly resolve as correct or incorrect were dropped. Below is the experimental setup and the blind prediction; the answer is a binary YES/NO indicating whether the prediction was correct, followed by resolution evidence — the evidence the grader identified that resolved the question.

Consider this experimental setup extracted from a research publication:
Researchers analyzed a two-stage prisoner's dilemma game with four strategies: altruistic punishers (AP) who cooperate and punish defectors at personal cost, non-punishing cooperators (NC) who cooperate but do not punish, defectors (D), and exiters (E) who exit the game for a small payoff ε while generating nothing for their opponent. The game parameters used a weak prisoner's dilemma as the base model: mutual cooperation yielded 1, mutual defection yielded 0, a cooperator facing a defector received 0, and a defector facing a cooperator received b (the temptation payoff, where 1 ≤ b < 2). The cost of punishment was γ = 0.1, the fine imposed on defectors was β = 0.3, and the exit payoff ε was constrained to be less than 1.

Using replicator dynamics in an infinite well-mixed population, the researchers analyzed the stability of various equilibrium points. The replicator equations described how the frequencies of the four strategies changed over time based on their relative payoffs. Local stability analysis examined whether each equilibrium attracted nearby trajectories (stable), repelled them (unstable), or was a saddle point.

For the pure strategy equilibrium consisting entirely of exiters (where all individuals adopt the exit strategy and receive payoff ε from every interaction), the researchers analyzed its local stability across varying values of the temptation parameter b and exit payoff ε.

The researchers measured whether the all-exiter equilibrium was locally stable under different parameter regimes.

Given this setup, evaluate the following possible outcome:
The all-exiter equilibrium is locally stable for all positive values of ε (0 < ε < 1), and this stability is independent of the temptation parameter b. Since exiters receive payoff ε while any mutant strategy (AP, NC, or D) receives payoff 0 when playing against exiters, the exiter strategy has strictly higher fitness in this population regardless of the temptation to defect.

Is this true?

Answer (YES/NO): YES